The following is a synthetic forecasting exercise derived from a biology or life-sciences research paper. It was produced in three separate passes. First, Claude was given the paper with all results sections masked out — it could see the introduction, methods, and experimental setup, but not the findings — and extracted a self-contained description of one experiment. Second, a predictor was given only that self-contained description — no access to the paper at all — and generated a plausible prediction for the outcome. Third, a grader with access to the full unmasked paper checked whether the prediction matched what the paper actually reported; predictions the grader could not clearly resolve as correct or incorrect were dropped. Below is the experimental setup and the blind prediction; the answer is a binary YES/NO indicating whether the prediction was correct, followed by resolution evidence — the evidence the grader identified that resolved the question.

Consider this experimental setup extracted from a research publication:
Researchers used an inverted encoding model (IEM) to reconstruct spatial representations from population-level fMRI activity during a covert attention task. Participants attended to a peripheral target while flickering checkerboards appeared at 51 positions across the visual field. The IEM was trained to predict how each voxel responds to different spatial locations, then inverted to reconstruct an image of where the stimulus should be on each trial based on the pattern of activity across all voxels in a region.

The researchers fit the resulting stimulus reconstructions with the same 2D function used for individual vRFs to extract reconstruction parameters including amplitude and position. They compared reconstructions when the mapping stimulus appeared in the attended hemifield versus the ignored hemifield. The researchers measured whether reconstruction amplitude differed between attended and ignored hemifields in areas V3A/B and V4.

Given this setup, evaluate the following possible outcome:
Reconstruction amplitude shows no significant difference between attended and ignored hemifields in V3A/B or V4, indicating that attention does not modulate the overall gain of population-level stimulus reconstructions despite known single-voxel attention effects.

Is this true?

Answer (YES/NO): NO